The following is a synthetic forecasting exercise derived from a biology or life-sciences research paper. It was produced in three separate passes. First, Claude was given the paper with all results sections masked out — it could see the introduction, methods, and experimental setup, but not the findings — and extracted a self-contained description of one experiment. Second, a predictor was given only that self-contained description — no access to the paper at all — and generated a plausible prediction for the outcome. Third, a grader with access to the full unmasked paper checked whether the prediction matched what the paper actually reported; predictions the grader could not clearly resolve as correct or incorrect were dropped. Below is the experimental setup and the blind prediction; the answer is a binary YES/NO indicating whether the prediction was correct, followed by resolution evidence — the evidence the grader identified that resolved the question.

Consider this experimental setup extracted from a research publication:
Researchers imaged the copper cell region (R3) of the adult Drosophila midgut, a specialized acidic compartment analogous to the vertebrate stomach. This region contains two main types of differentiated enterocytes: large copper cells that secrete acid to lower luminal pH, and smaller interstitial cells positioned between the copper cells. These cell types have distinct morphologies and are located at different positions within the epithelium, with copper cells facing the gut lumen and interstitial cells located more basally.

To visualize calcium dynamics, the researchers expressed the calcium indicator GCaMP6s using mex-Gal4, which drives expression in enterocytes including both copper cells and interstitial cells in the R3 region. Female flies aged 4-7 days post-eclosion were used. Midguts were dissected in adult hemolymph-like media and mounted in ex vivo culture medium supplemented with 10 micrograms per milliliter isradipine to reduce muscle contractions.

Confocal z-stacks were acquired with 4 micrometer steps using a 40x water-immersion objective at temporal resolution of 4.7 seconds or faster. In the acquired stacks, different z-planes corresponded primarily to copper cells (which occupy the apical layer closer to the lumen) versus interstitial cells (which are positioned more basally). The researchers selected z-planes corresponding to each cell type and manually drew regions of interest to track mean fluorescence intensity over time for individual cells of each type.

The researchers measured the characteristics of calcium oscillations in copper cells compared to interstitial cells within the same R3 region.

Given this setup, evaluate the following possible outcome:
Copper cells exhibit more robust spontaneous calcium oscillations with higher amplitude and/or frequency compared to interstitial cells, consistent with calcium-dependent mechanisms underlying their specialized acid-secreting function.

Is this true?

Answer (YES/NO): NO